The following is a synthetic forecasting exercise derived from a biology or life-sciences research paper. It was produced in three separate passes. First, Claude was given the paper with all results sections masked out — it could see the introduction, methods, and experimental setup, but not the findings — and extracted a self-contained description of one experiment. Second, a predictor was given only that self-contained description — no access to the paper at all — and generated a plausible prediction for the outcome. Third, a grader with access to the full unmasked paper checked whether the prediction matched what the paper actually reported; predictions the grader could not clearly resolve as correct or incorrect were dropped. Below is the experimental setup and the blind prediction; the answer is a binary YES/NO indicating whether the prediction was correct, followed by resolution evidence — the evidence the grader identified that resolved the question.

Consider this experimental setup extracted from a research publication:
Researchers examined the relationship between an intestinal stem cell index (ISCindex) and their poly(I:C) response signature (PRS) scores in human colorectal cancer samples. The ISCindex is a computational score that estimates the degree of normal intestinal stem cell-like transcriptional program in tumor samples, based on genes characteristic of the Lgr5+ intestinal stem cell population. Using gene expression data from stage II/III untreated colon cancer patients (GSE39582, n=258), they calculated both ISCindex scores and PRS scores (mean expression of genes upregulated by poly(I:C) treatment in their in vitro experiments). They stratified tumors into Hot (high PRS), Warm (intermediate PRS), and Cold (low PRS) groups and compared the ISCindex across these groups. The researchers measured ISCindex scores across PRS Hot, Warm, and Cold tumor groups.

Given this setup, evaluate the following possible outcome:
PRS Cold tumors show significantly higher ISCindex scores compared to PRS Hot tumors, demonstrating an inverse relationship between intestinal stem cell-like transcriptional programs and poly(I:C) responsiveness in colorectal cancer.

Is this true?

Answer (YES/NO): NO